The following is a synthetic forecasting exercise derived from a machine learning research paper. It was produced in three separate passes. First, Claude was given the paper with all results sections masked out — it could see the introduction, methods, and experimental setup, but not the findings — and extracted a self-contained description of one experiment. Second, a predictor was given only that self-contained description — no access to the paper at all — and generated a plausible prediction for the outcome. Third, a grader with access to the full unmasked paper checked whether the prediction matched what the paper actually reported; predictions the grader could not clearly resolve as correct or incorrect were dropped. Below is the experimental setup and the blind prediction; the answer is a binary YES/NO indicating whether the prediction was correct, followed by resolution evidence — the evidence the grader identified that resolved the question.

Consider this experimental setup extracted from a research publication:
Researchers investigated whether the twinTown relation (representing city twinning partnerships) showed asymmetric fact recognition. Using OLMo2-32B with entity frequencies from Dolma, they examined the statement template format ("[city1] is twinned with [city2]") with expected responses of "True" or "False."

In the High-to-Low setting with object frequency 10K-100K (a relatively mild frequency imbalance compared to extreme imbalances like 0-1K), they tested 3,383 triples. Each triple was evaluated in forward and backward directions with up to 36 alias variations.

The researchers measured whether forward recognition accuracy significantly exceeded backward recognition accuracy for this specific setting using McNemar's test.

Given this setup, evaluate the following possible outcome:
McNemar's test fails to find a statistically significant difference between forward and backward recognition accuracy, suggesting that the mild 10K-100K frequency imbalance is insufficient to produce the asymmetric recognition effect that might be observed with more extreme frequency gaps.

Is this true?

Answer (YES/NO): YES